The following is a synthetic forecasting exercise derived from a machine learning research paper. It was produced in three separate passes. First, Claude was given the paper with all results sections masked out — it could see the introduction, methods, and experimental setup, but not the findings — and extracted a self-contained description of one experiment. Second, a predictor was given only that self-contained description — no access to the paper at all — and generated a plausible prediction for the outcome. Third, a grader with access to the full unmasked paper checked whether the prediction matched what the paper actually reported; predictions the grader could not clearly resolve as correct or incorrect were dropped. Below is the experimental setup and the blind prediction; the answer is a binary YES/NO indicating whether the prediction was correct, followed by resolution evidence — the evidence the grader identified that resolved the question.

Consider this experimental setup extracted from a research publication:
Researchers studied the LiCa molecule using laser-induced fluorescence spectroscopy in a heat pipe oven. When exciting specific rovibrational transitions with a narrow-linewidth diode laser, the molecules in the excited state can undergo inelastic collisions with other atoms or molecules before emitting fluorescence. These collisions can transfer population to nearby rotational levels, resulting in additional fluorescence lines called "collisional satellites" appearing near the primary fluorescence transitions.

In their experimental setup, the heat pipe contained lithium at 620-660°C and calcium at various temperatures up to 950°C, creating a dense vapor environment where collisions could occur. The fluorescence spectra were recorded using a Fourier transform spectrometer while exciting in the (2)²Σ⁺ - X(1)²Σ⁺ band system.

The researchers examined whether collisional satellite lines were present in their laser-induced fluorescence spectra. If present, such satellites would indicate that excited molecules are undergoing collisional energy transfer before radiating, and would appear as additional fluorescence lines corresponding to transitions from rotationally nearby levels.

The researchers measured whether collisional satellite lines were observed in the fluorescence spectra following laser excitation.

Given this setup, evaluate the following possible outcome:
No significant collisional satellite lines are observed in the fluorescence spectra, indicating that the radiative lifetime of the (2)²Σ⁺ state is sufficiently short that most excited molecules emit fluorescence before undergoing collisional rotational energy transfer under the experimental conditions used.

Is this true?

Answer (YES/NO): NO